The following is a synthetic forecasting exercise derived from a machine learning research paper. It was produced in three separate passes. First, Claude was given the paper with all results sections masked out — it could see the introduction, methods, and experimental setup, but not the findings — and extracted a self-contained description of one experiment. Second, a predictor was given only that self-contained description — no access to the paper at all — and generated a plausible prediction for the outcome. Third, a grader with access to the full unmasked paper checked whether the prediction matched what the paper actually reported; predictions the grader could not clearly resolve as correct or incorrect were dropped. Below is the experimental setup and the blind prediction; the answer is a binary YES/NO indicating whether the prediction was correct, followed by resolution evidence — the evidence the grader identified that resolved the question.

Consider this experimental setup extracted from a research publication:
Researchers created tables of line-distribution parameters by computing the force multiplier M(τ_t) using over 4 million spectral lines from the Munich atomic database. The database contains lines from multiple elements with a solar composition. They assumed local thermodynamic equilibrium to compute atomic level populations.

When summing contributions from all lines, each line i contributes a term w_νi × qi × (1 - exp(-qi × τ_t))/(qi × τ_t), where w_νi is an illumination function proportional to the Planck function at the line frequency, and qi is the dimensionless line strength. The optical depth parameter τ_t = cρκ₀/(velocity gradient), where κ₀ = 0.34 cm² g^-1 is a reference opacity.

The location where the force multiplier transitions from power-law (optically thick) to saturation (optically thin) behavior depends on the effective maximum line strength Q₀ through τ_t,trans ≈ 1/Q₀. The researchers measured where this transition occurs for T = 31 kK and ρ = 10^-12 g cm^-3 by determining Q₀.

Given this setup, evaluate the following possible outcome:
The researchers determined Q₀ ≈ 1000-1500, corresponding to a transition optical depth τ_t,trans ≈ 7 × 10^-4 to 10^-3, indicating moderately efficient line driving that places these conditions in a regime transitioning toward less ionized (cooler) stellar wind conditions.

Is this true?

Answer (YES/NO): YES